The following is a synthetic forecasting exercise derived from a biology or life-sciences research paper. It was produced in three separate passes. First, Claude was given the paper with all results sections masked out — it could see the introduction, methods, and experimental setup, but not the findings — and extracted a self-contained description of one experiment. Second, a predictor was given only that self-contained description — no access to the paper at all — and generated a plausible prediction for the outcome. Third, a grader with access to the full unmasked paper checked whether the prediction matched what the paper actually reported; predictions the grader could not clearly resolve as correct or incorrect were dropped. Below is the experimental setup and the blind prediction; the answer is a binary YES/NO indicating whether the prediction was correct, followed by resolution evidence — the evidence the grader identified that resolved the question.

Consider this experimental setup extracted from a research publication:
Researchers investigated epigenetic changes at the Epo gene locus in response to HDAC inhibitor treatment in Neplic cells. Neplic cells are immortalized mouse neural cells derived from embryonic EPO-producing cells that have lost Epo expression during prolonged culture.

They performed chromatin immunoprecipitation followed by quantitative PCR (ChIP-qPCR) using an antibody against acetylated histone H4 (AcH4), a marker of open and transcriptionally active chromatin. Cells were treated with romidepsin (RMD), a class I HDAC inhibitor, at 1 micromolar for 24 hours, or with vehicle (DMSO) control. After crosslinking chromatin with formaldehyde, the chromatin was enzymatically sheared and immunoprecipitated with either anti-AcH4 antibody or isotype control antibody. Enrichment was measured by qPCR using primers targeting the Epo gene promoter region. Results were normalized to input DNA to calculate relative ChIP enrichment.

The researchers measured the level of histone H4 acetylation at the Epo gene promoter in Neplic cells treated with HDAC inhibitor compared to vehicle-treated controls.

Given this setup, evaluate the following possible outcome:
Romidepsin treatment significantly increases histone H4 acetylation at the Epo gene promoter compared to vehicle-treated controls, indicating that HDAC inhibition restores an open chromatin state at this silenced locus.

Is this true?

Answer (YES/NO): YES